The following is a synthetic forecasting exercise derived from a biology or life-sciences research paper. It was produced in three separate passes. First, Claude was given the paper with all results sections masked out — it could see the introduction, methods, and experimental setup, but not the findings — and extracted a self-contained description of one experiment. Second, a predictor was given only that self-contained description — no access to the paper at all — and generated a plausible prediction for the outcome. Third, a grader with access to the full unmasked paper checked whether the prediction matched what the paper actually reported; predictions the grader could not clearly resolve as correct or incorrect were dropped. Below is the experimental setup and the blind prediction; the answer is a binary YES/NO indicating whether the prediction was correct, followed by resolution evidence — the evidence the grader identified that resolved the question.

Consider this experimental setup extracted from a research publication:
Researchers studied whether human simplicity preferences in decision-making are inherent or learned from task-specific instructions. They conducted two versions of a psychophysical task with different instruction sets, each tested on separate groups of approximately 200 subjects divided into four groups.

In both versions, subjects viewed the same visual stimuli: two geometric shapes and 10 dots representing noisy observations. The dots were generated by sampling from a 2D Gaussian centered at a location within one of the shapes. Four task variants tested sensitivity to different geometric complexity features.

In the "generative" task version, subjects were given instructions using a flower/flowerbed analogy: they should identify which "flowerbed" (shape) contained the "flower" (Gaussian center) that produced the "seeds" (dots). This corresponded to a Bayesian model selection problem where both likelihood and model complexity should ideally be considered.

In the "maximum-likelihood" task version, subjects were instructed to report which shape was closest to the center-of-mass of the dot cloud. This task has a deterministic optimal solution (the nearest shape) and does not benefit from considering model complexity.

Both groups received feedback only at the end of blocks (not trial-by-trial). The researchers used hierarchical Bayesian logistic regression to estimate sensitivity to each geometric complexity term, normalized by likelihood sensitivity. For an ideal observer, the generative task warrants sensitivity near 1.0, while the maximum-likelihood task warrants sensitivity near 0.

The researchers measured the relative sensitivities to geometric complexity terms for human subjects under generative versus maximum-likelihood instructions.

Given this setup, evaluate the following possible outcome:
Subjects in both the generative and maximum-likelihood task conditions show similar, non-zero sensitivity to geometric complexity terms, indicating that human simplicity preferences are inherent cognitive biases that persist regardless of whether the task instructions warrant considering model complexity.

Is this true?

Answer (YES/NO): YES